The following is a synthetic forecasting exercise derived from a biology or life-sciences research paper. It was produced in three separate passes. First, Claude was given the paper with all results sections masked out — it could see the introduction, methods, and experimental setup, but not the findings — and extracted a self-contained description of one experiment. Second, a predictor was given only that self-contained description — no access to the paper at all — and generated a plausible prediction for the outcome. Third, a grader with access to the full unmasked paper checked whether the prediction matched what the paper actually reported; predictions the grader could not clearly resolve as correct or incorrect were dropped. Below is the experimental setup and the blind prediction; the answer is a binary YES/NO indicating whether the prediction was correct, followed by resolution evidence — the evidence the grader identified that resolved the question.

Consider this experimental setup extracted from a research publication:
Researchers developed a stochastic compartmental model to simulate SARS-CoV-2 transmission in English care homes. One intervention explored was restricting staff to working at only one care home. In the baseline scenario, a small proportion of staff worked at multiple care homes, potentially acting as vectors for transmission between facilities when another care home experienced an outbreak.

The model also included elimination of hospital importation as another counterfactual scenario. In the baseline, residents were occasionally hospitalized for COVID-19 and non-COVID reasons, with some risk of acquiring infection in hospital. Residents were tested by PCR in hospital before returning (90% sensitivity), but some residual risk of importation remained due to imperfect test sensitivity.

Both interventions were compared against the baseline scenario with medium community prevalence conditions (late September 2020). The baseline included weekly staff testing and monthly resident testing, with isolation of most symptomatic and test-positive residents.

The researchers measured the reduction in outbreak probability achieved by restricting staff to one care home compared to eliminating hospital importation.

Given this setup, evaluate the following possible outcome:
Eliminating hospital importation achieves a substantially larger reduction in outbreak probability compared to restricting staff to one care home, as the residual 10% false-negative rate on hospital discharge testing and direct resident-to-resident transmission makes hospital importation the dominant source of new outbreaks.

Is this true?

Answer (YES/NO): NO